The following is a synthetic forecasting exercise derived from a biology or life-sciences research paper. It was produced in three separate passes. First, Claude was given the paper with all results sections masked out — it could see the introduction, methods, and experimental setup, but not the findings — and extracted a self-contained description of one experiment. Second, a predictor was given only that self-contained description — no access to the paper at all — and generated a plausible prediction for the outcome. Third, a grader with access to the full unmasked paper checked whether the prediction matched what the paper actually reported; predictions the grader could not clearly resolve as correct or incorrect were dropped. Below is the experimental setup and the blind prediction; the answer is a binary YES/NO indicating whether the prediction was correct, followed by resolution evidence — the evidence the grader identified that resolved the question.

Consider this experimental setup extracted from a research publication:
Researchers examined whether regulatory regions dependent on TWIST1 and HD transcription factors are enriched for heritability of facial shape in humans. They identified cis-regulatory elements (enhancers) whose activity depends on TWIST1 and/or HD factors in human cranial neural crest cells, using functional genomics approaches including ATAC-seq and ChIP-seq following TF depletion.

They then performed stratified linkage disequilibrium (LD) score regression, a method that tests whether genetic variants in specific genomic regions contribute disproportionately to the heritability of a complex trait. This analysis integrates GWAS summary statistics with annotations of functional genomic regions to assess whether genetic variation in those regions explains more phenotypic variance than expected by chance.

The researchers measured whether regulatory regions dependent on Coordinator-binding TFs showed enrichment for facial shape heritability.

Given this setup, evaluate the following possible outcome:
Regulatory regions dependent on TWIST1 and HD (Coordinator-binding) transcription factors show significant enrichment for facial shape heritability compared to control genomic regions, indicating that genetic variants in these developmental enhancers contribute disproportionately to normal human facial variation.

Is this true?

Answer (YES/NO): YES